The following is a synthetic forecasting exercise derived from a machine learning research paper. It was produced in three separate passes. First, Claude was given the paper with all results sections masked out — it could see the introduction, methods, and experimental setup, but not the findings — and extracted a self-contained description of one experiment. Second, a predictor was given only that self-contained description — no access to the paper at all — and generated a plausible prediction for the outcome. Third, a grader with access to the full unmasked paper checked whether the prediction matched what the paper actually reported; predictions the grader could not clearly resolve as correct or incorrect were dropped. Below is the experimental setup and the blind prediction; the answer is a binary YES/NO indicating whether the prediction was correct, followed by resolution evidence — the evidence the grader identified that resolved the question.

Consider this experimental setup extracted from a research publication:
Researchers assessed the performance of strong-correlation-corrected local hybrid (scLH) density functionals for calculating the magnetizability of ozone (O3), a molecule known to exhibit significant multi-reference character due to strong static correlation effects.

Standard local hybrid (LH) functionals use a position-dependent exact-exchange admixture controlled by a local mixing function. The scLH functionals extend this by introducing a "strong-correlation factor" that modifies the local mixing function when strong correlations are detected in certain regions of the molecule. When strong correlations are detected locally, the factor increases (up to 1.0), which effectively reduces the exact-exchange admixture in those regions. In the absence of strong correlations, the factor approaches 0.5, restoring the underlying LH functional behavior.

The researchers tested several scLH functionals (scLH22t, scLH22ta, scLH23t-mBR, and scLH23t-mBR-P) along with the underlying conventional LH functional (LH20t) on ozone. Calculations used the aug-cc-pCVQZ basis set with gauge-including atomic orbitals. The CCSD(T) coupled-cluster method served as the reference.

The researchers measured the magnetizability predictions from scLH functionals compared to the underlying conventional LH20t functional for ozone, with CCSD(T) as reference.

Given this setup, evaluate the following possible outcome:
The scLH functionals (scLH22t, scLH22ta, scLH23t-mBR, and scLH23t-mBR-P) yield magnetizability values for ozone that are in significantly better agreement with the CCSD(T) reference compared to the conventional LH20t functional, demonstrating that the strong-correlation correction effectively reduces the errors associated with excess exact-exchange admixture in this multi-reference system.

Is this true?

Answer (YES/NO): YES